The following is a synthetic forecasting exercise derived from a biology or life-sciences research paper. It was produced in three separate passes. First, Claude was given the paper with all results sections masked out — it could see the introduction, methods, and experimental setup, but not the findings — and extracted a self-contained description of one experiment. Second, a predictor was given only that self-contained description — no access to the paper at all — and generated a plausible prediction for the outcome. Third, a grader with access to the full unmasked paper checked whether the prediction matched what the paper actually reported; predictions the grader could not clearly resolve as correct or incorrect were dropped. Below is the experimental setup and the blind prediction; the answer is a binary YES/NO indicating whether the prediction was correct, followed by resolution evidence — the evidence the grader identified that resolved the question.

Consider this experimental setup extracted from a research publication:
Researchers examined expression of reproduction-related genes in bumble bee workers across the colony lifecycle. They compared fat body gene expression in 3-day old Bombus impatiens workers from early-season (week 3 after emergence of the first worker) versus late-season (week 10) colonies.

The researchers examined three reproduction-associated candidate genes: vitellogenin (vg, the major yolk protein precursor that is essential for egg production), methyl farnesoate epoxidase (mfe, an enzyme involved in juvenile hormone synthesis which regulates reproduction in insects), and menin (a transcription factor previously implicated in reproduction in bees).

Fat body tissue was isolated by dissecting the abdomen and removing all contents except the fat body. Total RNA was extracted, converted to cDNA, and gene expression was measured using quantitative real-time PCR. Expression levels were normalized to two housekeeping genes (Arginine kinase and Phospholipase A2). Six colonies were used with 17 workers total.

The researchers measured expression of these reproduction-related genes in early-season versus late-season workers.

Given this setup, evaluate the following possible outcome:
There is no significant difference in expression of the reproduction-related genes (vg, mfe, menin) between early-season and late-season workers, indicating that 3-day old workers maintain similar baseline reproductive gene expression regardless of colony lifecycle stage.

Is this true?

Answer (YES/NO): NO